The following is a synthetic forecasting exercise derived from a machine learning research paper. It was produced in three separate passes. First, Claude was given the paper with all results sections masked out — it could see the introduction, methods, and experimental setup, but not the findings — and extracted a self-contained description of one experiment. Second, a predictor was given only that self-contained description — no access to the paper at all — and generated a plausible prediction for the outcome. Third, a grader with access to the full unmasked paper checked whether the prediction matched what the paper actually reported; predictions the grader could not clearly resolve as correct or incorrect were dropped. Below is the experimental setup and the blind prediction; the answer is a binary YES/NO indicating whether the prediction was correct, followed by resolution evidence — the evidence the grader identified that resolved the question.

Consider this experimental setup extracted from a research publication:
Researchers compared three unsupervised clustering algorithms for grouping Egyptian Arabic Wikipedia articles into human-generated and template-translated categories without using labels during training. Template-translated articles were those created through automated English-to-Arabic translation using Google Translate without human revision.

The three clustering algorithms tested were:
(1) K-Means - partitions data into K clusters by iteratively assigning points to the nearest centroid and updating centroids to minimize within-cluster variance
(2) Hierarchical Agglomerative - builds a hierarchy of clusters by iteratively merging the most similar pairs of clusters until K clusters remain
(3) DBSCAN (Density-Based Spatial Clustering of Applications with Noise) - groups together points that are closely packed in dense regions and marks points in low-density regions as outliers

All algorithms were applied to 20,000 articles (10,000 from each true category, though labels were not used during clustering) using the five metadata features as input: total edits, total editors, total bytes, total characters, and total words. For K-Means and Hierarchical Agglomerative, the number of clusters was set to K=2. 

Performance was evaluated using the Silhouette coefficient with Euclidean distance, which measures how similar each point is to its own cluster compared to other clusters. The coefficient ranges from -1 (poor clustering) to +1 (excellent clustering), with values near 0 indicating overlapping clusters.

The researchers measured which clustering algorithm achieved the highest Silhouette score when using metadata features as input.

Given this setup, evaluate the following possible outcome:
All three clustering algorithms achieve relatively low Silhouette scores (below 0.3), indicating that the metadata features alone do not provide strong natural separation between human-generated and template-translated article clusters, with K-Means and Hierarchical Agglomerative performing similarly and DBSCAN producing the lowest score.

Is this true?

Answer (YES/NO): NO